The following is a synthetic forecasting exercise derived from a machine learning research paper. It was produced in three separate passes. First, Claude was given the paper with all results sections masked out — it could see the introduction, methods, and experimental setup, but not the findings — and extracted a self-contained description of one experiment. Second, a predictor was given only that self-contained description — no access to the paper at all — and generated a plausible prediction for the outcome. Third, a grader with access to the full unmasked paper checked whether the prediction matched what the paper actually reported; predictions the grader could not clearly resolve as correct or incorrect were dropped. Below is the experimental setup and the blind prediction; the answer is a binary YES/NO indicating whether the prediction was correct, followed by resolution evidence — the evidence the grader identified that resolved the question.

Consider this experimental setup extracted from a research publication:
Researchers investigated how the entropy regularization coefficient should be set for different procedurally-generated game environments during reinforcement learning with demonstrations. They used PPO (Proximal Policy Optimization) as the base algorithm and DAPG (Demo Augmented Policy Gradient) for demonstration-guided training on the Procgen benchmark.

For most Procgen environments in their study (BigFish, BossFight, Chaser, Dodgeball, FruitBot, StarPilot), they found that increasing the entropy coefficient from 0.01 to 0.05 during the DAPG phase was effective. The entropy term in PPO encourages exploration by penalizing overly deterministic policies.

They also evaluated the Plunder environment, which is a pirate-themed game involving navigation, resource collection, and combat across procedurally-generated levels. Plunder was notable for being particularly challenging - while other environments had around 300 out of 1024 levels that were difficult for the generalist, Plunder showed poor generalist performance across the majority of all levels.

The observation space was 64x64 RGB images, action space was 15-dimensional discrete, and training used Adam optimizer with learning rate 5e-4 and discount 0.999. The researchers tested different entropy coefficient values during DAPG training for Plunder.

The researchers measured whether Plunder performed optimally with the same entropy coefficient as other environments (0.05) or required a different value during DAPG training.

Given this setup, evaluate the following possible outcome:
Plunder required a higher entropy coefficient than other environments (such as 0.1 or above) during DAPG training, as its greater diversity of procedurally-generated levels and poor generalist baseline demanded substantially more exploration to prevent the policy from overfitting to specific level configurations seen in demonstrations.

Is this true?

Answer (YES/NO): YES